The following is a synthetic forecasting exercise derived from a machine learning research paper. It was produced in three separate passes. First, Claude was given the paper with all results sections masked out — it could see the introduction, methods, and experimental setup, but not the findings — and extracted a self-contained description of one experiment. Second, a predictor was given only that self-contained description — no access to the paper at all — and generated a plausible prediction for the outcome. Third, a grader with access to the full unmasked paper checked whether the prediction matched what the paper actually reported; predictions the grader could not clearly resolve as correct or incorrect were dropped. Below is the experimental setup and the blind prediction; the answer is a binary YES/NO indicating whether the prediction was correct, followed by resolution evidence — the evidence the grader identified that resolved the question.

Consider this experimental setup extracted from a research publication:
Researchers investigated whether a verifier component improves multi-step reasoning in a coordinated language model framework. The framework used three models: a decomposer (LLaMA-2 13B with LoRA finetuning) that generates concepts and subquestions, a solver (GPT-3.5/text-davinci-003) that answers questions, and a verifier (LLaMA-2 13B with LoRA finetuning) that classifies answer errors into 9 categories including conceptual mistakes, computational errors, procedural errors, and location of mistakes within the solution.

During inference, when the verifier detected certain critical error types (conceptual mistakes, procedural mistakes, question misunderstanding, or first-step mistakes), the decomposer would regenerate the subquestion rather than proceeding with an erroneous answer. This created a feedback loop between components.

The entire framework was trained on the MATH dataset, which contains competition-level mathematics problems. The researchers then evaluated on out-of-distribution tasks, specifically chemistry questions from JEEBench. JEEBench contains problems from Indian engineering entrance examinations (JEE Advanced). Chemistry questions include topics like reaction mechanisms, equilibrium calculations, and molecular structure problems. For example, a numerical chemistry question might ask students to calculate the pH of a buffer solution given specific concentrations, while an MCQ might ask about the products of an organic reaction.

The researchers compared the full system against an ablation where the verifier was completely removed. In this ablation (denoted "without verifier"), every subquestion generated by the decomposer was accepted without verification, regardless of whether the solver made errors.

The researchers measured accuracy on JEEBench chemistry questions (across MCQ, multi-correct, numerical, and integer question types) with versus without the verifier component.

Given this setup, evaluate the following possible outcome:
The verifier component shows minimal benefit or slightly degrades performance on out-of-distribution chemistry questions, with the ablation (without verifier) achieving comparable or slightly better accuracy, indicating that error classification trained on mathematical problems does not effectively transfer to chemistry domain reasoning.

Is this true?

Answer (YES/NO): NO